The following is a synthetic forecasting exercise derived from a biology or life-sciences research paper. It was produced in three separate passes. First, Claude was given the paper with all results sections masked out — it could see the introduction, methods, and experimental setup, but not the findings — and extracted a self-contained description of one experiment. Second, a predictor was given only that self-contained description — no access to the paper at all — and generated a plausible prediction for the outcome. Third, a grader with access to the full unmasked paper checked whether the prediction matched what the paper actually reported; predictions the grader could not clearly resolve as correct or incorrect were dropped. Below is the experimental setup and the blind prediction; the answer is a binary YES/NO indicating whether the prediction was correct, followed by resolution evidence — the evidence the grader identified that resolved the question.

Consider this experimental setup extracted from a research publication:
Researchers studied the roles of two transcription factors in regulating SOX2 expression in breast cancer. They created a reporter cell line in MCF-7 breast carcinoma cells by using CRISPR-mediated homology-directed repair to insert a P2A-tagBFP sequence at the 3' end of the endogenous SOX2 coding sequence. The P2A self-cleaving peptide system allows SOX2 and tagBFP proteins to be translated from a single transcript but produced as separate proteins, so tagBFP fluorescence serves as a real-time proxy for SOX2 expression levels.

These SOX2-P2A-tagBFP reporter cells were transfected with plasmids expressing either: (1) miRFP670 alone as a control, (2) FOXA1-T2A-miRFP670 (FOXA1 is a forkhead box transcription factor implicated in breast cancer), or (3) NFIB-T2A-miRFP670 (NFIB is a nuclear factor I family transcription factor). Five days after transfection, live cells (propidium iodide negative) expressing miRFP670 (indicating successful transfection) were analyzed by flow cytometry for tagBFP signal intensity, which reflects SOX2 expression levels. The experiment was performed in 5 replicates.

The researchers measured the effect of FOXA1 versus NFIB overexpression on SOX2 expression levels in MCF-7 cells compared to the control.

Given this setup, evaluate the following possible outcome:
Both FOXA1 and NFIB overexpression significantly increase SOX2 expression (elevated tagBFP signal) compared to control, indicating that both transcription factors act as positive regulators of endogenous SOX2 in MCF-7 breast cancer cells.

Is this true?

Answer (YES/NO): NO